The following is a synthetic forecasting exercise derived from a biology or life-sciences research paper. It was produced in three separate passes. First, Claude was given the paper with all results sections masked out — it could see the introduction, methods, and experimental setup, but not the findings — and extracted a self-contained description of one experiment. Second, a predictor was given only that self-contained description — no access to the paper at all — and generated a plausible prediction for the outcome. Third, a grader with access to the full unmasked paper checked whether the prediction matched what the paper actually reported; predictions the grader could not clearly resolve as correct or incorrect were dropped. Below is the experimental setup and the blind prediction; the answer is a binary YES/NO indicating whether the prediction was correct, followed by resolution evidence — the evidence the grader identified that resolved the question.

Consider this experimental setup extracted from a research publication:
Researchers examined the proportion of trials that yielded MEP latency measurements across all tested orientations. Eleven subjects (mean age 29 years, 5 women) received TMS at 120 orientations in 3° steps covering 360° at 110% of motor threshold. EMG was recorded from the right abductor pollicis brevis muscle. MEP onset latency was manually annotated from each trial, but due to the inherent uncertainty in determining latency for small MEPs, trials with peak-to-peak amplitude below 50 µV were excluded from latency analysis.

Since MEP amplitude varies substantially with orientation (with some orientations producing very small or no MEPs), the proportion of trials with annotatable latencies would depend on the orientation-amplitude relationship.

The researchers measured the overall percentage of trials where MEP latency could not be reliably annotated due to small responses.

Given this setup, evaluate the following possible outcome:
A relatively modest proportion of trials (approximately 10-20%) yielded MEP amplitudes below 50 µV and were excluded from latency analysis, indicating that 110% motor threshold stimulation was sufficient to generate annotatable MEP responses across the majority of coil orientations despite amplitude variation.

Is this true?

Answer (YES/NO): NO